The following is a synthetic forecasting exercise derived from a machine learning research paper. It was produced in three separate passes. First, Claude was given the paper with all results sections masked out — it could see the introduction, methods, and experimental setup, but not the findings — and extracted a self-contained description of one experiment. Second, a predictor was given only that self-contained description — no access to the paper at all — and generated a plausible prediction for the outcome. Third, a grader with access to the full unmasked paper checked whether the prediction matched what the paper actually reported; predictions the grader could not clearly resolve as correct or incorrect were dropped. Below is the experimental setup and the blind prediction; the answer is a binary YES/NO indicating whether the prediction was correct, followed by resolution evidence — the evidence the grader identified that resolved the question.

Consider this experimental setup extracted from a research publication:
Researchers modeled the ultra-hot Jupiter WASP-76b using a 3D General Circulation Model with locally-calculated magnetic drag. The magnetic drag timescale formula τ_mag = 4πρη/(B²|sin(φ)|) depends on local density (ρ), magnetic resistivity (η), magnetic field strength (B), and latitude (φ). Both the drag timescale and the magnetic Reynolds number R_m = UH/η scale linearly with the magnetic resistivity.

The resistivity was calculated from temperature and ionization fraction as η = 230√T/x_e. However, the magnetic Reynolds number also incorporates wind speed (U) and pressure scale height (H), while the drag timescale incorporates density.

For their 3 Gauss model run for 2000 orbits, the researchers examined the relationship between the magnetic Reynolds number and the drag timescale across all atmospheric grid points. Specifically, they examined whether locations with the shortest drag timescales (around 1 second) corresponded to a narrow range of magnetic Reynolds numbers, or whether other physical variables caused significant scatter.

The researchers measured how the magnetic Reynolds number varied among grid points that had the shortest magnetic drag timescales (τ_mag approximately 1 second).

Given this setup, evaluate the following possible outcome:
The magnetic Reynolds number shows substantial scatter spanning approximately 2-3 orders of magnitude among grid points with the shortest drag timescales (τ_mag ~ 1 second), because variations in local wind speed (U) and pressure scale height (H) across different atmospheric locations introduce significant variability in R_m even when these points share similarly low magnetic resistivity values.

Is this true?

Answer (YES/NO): YES